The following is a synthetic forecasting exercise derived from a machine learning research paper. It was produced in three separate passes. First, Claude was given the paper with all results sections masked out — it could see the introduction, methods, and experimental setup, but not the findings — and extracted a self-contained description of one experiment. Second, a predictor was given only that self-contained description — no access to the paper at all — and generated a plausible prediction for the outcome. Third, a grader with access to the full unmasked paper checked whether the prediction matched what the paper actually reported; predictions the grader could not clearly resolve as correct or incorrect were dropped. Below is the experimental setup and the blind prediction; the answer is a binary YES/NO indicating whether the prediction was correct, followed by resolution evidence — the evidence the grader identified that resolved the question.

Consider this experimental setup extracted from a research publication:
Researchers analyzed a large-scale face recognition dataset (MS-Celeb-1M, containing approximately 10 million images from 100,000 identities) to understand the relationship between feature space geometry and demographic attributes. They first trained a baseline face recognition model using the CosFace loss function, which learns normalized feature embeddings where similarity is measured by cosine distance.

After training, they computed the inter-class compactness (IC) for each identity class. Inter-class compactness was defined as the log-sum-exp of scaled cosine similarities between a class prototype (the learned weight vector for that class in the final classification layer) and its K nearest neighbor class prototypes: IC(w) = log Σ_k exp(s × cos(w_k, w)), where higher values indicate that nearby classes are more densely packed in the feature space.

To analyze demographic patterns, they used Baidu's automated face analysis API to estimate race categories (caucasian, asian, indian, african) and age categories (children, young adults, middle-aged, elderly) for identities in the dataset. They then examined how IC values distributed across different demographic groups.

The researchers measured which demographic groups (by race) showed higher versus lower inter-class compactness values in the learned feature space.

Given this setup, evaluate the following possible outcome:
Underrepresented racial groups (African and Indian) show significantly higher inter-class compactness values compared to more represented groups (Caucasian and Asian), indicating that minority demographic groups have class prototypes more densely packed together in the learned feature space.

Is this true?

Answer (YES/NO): NO